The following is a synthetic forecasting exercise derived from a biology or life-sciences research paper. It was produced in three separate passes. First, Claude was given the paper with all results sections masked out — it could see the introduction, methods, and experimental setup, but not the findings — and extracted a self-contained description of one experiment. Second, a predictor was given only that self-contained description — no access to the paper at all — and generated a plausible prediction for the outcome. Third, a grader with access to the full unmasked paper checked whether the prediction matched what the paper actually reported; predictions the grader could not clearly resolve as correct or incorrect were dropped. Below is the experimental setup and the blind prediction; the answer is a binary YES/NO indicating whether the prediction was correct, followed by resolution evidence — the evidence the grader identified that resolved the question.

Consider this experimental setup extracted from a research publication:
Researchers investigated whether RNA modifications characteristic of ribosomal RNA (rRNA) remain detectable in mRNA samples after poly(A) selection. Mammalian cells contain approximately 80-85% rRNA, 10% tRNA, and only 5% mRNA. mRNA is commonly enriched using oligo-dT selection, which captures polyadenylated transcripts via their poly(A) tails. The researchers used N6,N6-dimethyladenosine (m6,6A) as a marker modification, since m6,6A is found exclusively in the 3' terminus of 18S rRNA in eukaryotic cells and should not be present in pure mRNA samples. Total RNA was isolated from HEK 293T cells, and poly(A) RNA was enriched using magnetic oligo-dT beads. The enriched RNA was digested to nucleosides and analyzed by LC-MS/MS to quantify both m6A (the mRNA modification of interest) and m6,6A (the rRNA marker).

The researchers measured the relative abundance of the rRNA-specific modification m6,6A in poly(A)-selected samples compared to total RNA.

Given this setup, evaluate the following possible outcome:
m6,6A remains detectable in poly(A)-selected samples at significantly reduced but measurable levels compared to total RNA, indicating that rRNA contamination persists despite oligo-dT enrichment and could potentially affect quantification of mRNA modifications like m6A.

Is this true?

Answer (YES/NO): YES